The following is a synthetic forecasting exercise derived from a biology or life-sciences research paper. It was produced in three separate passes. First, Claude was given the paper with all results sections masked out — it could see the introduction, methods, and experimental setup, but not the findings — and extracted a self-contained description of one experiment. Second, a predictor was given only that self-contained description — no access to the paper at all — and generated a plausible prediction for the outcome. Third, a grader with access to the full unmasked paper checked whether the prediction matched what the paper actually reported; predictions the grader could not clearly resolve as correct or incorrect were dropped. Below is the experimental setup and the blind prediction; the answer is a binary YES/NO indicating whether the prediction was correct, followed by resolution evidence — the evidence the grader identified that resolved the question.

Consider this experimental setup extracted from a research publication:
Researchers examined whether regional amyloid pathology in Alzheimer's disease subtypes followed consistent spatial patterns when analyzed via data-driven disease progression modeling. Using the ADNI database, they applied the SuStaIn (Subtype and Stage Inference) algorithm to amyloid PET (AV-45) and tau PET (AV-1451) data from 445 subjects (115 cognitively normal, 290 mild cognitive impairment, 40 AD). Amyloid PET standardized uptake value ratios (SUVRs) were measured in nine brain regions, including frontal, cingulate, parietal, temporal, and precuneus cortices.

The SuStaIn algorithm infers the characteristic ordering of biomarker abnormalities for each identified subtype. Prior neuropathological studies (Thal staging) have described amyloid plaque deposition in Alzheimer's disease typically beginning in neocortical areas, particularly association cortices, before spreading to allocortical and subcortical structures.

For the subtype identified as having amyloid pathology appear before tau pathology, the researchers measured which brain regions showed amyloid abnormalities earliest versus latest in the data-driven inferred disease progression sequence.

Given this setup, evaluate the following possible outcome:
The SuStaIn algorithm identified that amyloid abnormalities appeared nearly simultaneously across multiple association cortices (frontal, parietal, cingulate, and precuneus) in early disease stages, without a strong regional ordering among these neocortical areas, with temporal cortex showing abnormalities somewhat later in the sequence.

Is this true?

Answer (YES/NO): NO